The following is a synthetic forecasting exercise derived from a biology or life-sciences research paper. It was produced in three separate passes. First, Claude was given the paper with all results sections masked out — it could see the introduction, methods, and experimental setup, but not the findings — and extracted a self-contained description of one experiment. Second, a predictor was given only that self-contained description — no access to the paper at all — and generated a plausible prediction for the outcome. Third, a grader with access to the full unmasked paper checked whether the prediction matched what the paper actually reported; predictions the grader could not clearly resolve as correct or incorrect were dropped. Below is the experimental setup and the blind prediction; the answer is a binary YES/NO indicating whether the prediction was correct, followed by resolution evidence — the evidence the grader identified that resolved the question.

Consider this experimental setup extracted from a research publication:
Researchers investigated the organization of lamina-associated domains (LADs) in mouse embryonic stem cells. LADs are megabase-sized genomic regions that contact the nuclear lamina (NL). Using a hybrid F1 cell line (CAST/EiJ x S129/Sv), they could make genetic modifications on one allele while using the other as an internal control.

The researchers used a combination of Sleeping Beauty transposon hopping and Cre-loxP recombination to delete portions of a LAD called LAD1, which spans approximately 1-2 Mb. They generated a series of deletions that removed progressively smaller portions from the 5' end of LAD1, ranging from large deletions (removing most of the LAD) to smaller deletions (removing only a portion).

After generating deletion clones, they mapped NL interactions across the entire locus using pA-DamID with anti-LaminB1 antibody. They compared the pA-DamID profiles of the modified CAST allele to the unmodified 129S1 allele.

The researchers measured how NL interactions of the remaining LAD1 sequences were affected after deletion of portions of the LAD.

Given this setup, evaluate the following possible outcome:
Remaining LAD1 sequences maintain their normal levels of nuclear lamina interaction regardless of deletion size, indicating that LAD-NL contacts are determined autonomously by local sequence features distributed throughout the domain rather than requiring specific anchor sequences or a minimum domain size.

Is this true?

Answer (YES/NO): NO